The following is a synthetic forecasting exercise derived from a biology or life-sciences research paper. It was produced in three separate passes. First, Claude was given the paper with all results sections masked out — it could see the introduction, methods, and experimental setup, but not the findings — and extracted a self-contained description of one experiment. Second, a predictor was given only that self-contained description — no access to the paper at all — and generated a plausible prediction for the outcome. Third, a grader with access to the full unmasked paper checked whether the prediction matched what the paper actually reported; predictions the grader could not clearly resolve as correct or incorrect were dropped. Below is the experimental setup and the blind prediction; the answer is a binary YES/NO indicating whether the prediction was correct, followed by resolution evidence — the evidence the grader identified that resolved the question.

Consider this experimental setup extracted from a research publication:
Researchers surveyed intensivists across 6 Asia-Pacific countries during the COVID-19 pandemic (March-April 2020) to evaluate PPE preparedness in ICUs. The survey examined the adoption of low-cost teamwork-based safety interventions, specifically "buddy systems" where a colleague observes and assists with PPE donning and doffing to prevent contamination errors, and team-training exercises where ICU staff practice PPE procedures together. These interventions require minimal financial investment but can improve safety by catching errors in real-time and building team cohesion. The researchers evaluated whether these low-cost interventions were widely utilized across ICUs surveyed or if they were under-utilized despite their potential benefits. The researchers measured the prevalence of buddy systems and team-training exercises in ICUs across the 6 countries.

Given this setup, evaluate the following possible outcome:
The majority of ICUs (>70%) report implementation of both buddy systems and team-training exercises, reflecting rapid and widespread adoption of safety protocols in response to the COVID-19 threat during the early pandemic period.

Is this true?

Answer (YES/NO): NO